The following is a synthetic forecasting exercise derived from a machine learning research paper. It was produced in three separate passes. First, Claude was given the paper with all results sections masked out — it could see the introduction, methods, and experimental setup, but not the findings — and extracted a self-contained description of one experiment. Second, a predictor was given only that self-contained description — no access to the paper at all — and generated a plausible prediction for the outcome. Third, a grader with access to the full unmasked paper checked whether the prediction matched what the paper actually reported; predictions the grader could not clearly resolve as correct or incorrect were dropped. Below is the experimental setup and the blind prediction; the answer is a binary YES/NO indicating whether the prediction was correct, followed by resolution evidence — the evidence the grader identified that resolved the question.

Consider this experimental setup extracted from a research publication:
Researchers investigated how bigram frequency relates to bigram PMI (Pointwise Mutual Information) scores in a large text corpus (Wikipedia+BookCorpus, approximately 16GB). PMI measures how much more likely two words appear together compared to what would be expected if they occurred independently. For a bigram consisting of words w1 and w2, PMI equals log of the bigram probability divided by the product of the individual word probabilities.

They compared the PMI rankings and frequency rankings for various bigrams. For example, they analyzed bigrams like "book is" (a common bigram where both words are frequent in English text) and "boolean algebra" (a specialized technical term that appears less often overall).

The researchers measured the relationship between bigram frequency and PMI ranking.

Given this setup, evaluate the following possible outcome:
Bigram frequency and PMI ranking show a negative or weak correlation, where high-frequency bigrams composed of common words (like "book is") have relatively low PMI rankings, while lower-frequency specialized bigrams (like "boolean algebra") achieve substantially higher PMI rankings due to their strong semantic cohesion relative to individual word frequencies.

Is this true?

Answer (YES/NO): YES